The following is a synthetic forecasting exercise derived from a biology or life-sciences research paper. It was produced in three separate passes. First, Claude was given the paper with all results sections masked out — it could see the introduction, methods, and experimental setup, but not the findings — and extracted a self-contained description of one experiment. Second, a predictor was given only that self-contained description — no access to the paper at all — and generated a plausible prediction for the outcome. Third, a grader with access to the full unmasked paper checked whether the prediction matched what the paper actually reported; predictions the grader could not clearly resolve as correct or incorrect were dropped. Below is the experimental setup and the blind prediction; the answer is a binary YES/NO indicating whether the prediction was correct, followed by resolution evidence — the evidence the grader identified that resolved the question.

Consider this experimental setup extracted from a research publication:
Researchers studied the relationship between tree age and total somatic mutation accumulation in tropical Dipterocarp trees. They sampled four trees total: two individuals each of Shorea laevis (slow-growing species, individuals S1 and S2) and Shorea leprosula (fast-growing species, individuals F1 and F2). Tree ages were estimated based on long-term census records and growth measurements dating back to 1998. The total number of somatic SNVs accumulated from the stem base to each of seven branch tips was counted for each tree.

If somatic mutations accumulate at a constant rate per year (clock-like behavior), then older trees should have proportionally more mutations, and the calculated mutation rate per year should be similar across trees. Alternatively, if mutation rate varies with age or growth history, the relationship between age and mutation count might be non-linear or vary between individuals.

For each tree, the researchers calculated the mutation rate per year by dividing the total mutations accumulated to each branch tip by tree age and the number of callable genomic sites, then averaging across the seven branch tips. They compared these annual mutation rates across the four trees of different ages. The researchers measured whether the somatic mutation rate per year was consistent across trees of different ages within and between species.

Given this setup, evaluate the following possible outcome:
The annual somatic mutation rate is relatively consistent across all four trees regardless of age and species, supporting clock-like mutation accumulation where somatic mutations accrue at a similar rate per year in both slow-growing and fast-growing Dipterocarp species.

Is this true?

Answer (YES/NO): YES